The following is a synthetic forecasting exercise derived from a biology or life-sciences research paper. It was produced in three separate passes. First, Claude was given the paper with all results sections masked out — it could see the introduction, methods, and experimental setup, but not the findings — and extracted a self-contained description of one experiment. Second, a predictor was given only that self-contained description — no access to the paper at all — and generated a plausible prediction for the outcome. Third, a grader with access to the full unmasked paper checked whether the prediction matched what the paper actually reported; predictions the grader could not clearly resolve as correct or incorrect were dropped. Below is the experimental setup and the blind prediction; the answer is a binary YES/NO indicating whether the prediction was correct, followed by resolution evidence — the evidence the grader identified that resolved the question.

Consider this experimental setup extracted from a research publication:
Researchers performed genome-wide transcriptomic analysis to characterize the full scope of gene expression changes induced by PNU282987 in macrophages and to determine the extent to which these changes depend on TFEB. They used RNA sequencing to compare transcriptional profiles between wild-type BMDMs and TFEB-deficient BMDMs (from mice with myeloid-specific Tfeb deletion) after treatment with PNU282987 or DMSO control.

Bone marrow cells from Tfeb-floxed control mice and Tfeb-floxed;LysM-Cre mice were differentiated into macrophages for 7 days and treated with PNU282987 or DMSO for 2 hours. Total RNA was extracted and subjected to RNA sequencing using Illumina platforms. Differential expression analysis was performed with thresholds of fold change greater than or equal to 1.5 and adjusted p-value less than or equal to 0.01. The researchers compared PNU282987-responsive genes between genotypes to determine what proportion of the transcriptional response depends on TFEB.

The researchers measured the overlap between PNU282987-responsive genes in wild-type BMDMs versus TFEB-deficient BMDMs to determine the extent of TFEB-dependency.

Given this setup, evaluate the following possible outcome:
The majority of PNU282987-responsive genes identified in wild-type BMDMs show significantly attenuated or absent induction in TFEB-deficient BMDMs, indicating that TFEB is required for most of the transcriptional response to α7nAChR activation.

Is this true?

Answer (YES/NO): NO